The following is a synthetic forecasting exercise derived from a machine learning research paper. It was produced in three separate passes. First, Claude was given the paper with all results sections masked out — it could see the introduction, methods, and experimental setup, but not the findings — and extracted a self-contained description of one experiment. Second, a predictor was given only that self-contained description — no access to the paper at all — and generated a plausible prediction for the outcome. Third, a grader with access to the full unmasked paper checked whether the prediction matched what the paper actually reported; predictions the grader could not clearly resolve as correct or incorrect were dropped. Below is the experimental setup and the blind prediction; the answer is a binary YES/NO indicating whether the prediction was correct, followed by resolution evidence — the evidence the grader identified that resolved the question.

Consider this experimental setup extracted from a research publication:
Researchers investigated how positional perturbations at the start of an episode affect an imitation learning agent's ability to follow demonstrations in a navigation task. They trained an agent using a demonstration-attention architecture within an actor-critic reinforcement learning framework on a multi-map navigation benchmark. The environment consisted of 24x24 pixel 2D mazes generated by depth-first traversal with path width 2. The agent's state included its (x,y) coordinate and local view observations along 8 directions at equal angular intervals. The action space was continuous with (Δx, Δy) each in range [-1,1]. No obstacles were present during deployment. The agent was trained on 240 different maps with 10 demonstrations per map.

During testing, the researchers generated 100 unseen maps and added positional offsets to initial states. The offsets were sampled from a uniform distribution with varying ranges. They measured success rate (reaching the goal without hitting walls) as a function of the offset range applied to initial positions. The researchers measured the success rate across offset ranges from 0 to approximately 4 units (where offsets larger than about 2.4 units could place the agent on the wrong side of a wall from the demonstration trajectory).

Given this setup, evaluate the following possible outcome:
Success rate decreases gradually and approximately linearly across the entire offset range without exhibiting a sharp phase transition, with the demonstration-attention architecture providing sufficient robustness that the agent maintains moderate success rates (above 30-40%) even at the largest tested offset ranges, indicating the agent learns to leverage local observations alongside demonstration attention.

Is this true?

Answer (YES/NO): NO